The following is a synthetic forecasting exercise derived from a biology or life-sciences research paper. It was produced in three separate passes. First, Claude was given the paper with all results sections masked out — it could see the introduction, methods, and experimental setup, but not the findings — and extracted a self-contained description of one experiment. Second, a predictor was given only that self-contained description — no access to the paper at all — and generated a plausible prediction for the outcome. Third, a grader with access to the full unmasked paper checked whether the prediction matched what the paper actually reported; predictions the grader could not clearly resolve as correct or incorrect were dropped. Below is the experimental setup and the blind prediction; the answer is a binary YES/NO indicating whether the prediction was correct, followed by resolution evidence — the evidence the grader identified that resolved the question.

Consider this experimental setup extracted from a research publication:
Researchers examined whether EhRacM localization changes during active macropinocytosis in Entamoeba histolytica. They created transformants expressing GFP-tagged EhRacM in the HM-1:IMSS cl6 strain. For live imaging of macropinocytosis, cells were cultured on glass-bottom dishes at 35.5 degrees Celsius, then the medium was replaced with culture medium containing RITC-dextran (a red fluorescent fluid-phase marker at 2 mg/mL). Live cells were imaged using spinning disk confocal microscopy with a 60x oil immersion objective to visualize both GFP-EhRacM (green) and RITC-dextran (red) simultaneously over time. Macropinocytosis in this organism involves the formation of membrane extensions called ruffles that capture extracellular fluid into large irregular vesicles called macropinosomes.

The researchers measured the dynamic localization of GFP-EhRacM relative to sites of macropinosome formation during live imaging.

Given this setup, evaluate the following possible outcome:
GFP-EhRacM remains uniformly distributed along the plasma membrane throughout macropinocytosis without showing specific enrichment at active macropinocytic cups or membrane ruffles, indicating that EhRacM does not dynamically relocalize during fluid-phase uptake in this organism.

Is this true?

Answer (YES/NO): NO